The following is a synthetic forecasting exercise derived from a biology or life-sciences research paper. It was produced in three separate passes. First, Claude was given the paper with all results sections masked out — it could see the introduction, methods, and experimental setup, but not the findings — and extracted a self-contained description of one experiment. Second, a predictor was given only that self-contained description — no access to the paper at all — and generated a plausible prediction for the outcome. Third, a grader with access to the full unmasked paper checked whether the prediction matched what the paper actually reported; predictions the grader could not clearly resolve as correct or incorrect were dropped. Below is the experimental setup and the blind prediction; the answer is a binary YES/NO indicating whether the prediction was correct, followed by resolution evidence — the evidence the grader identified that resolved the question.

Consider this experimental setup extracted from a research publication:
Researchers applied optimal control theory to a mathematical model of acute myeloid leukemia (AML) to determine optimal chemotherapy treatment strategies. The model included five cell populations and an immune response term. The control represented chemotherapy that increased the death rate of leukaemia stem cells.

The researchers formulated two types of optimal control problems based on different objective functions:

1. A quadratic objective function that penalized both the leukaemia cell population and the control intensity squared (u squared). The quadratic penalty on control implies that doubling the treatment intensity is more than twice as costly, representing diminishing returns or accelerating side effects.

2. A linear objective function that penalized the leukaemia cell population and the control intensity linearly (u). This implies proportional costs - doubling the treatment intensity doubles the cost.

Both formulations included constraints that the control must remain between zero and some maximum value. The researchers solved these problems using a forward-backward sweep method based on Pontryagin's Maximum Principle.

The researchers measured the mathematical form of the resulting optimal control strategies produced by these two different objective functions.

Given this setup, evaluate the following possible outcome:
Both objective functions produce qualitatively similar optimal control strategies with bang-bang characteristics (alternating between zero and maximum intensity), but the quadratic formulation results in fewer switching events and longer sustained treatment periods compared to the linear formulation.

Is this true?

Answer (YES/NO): NO